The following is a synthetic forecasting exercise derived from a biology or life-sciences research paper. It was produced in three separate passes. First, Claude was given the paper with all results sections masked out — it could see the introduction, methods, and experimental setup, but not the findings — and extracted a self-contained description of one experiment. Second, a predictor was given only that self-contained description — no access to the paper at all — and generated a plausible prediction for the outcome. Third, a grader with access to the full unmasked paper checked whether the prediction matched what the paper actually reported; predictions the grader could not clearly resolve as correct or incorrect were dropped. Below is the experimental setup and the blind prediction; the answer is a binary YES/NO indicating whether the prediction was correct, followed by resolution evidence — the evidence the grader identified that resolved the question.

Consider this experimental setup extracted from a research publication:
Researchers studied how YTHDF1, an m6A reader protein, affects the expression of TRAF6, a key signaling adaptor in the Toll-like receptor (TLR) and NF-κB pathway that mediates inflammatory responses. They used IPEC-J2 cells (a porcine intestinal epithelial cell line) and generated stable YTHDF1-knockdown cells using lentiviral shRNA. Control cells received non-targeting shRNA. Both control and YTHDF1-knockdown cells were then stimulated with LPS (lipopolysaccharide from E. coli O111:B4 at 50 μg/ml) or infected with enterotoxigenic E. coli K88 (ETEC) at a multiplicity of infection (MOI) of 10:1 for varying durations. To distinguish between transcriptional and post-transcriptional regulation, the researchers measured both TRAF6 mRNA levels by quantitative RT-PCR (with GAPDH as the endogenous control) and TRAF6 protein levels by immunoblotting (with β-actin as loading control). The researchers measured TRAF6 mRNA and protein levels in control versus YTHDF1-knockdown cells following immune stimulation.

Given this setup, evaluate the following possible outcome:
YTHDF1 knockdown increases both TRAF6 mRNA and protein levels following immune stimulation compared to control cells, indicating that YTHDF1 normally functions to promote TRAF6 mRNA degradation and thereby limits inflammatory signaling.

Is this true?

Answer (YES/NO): NO